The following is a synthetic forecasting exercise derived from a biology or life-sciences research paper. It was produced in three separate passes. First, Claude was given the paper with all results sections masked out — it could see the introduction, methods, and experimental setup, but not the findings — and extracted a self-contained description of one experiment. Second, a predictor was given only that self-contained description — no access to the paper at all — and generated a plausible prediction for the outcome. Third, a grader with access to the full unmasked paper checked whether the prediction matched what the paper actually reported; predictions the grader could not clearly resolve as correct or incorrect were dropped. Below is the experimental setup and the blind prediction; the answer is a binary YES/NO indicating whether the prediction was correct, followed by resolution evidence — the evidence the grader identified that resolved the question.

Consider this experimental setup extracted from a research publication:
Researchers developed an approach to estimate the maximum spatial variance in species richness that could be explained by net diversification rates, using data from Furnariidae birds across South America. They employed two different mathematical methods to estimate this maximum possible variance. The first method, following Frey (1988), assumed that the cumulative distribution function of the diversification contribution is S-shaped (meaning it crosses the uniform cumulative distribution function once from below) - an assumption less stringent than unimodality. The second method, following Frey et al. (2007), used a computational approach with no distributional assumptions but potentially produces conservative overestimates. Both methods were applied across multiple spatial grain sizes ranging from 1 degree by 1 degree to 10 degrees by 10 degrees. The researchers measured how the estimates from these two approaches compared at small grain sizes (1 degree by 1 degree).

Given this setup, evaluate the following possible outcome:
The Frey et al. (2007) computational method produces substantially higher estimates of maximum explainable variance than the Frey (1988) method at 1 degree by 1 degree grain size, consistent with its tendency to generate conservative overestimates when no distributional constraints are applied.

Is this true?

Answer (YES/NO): NO